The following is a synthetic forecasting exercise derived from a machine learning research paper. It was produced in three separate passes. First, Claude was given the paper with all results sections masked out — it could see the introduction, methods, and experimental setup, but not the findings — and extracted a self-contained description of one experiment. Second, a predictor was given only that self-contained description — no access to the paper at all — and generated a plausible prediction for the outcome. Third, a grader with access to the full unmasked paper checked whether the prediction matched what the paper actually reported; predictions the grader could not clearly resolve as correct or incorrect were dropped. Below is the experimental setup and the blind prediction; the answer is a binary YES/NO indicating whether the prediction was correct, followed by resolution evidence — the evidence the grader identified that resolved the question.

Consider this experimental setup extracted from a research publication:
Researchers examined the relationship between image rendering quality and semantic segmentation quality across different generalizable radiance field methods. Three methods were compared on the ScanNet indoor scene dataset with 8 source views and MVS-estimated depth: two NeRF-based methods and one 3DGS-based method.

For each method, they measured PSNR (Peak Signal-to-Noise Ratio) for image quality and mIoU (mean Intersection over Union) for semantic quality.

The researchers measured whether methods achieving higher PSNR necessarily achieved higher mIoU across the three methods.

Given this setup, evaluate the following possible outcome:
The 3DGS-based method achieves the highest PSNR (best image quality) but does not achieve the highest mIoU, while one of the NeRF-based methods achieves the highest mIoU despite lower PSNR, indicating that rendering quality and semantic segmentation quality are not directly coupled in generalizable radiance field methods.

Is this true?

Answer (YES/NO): NO